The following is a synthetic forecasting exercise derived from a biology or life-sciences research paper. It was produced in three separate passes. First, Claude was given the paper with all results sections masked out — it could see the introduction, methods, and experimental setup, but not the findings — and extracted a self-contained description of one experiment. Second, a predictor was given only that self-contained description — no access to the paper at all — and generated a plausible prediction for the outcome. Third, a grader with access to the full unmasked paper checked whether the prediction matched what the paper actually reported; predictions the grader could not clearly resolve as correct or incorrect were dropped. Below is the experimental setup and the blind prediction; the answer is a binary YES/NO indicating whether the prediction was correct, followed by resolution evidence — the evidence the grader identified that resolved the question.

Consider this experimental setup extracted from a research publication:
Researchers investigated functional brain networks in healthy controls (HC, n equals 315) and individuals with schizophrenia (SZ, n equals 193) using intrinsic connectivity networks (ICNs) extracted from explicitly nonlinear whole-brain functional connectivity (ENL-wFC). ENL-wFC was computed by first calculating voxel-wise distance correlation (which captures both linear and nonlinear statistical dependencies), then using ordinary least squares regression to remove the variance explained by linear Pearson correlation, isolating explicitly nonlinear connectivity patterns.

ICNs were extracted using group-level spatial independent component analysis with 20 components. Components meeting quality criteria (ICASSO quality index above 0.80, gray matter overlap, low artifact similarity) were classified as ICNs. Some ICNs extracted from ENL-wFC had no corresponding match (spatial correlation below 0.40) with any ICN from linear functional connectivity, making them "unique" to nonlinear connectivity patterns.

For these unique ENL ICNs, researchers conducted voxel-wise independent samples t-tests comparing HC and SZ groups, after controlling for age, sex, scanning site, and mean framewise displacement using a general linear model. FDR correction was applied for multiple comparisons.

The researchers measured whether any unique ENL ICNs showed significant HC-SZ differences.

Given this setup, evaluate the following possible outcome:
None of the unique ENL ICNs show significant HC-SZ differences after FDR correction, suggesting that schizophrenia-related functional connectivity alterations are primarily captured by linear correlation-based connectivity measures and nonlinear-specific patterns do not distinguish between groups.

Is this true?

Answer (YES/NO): NO